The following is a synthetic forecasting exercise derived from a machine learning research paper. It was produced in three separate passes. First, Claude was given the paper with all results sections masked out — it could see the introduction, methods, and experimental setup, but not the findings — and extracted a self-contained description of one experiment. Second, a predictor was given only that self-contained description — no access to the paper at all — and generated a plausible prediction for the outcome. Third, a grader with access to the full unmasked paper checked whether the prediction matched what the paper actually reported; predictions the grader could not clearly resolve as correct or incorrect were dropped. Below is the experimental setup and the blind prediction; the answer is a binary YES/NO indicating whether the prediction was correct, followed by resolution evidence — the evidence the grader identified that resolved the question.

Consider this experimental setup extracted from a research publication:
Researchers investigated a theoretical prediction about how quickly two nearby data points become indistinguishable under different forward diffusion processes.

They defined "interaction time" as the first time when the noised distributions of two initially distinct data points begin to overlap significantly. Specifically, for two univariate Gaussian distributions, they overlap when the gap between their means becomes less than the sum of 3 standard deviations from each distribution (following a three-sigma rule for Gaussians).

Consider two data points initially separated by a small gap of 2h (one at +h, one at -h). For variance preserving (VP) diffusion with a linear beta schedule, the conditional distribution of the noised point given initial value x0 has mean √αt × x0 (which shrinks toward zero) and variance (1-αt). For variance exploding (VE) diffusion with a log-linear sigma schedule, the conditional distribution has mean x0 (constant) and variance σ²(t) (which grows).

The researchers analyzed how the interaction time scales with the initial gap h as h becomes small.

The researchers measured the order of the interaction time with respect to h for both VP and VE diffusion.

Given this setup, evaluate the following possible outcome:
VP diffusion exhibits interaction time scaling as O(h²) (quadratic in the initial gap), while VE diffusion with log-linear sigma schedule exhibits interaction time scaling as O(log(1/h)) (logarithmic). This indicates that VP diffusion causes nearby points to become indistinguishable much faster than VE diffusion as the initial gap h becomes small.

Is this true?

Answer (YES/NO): NO